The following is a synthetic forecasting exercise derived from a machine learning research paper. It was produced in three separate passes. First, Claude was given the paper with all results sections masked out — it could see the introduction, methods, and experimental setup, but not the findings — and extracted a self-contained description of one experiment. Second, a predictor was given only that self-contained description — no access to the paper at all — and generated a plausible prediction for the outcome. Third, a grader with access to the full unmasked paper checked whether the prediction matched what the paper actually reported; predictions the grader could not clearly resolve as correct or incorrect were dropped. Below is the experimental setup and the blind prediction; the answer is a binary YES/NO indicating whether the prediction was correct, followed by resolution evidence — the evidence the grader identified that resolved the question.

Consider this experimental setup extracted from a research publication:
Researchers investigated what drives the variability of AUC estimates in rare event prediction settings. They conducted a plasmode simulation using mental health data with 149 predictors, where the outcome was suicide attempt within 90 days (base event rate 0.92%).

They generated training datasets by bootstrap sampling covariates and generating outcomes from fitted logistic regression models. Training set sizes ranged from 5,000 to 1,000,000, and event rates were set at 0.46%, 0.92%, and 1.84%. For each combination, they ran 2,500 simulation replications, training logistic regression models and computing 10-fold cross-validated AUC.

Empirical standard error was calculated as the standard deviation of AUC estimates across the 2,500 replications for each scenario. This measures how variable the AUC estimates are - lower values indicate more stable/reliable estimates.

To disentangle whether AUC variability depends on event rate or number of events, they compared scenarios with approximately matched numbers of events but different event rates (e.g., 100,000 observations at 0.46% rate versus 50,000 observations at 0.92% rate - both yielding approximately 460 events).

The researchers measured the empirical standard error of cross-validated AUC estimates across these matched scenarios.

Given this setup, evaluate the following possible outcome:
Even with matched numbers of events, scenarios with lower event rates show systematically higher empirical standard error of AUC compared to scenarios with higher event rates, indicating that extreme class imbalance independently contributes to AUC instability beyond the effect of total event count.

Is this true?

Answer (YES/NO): NO